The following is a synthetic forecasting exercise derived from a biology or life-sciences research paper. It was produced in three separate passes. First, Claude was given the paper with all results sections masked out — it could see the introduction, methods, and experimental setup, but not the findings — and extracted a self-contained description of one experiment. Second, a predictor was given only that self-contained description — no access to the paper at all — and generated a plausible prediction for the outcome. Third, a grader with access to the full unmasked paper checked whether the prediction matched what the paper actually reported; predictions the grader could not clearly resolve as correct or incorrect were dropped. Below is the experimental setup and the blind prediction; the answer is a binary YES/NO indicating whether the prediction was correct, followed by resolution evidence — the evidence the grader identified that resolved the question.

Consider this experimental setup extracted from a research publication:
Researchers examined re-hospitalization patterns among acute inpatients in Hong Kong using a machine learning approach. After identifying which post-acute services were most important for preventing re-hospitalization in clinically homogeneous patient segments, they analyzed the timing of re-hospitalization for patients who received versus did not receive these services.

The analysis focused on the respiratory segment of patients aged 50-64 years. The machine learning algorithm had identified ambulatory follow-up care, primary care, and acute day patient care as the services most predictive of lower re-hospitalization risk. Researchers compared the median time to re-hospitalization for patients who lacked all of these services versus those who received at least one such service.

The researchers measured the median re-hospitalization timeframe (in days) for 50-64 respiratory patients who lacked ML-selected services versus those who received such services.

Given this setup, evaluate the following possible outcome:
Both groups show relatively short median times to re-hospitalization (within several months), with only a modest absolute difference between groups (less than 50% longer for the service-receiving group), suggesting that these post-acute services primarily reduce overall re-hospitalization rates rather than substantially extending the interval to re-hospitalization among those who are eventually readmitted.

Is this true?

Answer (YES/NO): NO